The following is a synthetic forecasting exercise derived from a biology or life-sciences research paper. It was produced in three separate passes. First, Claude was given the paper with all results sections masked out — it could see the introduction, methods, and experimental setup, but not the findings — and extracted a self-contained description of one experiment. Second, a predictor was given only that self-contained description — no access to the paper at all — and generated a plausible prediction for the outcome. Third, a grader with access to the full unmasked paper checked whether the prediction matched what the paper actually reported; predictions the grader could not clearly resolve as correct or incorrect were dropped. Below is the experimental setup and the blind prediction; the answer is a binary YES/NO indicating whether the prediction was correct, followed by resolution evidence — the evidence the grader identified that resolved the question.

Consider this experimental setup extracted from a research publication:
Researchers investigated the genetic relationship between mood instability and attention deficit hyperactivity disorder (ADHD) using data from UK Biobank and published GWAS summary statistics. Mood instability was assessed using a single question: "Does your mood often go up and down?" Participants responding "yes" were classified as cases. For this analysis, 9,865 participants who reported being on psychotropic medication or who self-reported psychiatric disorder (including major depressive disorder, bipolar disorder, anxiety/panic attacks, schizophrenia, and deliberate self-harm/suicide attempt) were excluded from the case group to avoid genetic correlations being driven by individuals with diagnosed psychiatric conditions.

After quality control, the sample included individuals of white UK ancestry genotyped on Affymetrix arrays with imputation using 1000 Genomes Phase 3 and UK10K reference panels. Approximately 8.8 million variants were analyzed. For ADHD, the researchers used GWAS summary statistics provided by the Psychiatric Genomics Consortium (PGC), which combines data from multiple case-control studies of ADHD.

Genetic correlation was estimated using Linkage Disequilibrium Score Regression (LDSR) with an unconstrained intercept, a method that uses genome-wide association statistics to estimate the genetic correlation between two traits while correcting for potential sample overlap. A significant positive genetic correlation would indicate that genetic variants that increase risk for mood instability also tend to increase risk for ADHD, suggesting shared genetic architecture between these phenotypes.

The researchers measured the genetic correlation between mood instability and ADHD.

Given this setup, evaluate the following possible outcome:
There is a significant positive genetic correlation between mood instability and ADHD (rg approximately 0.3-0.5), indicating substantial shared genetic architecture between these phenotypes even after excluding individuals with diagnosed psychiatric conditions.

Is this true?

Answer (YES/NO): NO